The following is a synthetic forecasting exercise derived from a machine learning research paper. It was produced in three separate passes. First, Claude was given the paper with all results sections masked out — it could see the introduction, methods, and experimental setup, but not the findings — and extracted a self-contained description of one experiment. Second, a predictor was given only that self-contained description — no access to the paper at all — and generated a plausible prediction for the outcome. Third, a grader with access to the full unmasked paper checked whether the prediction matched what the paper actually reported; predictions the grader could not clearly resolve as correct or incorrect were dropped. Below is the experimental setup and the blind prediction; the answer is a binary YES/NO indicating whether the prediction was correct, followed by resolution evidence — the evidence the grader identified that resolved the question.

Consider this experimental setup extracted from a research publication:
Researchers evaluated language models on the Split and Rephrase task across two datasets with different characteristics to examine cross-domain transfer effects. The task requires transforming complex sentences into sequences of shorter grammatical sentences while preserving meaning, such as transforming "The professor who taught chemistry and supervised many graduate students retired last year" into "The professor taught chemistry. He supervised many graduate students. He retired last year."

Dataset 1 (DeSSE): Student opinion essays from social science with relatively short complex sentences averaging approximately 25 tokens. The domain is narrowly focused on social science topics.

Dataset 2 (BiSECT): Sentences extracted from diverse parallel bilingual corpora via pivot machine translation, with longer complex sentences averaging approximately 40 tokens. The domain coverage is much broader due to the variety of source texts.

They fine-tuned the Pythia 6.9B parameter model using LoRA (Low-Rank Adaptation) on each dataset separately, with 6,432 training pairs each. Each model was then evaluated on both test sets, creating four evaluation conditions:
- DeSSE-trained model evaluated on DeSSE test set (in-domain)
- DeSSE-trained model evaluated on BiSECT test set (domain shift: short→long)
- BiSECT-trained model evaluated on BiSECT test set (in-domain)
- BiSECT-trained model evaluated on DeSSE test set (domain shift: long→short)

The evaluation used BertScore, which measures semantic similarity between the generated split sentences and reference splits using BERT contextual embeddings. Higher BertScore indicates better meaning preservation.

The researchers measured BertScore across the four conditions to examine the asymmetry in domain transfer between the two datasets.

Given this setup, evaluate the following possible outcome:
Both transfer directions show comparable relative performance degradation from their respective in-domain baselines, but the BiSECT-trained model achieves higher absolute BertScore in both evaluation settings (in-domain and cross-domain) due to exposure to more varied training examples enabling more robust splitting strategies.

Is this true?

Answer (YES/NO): NO